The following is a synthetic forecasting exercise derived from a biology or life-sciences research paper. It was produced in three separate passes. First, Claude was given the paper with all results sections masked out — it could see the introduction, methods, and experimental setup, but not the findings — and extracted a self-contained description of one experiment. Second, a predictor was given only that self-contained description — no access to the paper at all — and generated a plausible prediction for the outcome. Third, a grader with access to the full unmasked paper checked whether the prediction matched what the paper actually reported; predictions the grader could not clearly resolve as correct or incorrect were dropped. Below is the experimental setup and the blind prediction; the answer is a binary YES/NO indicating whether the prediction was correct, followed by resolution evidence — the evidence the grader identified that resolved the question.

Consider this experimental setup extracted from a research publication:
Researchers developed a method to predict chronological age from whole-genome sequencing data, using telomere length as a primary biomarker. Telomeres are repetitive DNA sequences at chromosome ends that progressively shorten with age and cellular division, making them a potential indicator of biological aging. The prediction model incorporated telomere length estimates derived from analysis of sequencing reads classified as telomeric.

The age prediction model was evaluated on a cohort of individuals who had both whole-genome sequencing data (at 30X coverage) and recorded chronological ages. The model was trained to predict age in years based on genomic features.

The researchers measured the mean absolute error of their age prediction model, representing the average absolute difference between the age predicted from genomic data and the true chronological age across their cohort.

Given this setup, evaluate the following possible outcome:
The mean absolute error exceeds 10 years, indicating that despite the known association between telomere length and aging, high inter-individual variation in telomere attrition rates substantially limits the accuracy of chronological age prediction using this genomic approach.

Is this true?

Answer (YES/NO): NO